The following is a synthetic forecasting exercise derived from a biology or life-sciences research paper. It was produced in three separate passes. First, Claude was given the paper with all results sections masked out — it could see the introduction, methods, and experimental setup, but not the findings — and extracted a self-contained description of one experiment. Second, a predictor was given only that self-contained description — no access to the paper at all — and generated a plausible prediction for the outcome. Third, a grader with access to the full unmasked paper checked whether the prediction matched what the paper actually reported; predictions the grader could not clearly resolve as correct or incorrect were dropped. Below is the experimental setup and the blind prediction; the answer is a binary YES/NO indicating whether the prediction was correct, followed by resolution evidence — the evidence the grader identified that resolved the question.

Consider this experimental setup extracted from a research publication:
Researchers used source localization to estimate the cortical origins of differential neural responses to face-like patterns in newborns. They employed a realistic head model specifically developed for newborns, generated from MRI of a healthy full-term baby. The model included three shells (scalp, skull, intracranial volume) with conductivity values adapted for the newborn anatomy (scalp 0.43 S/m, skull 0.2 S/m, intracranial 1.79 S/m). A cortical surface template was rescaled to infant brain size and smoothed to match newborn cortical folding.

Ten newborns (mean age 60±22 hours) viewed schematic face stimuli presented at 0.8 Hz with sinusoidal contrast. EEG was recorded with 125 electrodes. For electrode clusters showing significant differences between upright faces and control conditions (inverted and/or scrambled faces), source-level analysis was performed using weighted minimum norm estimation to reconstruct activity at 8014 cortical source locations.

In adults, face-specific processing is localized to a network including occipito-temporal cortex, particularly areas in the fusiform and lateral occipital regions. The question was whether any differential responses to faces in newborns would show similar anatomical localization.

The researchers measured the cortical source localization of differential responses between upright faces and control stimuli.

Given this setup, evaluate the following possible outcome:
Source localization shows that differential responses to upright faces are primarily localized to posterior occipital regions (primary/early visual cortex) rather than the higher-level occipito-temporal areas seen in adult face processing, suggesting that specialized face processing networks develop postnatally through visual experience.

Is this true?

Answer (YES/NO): NO